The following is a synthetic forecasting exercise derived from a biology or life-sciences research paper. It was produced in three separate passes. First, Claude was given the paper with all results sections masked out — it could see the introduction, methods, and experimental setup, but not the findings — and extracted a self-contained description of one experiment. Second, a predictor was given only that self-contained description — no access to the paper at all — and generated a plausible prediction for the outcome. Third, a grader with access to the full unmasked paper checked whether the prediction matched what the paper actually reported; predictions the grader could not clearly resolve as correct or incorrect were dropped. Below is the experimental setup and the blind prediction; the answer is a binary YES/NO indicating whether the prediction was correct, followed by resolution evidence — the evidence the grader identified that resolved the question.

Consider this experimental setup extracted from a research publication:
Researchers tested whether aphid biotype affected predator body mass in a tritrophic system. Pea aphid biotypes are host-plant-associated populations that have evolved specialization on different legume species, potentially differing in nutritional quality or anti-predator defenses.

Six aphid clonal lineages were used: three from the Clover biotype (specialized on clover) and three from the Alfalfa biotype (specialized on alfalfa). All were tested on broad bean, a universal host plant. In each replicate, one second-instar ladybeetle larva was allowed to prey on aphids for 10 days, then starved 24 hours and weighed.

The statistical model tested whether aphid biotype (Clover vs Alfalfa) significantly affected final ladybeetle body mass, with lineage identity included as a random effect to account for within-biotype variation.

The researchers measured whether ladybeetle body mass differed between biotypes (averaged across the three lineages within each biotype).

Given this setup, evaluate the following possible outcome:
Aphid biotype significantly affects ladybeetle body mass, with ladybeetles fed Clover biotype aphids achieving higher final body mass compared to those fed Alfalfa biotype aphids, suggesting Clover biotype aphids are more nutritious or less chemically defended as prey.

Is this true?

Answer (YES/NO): NO